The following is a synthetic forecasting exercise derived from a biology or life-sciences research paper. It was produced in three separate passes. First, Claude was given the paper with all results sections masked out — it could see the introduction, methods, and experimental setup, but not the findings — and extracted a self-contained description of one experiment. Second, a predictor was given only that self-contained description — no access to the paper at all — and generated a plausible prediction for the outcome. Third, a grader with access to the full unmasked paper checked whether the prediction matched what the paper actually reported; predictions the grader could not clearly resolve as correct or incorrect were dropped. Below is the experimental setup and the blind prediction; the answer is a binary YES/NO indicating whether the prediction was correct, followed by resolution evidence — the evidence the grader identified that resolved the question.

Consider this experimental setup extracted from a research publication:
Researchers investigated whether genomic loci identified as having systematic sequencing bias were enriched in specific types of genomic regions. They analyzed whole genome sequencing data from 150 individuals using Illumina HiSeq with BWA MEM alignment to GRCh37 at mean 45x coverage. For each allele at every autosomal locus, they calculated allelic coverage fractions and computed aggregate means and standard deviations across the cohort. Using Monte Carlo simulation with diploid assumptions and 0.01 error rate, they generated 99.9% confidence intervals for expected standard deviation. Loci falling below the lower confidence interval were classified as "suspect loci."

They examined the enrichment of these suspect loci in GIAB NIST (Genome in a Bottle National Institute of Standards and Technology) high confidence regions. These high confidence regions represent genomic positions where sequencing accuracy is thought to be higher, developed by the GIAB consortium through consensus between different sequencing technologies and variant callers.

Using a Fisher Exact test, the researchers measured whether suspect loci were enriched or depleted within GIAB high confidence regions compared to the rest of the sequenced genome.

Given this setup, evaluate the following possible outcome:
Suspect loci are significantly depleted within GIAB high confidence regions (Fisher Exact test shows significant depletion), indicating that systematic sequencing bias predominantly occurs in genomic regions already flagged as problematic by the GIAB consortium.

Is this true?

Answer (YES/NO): YES